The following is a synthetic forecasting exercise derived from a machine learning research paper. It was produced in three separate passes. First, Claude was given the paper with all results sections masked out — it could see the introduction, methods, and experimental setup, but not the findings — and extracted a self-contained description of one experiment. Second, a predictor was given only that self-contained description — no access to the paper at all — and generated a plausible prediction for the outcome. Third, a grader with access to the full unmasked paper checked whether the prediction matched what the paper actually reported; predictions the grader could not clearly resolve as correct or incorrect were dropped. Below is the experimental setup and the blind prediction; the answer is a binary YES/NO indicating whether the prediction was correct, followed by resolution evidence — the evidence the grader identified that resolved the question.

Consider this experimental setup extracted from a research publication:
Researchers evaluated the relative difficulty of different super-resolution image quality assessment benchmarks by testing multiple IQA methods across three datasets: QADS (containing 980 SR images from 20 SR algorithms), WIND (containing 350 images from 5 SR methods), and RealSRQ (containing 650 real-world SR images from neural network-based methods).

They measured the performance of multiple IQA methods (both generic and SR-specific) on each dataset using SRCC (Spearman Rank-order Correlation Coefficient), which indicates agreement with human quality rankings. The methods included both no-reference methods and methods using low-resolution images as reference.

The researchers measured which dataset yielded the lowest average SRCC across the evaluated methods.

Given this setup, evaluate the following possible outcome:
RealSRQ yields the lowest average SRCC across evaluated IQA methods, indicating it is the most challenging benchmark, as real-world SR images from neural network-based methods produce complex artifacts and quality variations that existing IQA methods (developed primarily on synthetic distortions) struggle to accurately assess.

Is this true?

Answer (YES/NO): YES